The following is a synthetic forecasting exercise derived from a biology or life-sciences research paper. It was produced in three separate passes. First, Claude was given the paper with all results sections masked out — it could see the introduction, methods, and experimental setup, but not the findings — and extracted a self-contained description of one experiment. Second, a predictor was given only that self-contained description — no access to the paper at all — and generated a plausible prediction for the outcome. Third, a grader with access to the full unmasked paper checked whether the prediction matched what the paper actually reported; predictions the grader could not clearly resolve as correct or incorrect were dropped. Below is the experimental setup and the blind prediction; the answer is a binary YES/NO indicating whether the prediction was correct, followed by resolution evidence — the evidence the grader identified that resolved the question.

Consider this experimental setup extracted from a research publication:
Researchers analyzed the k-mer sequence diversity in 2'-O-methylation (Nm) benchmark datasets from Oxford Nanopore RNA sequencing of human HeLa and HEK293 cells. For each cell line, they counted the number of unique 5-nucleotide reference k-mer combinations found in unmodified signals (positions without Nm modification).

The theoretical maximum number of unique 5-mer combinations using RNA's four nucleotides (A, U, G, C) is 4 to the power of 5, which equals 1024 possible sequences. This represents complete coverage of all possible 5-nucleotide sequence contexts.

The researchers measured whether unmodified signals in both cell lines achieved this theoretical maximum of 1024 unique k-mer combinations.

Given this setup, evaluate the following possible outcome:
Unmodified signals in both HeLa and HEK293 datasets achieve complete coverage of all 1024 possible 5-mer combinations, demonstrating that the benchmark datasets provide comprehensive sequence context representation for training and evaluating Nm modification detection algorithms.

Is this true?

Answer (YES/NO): YES